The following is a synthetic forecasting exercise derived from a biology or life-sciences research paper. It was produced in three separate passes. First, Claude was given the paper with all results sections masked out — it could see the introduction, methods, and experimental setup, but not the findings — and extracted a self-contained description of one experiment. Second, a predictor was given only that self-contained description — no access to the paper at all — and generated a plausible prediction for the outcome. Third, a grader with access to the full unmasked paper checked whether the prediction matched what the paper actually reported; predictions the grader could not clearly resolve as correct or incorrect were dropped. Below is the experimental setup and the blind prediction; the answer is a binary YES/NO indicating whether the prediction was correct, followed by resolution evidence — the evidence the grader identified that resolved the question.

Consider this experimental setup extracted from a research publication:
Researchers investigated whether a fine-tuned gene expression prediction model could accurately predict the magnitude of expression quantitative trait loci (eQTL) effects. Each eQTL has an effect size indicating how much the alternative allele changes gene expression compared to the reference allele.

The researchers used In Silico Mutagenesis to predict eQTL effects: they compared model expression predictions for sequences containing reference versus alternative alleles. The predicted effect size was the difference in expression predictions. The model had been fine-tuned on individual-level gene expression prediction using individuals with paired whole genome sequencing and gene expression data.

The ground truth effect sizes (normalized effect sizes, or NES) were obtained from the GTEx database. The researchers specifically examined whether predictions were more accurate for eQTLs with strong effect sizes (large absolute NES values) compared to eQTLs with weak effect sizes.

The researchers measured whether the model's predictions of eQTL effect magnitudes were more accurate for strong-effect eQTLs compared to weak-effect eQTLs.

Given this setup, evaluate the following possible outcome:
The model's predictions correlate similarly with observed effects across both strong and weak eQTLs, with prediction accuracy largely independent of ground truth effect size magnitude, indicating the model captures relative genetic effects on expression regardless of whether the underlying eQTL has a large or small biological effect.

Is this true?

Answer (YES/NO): NO